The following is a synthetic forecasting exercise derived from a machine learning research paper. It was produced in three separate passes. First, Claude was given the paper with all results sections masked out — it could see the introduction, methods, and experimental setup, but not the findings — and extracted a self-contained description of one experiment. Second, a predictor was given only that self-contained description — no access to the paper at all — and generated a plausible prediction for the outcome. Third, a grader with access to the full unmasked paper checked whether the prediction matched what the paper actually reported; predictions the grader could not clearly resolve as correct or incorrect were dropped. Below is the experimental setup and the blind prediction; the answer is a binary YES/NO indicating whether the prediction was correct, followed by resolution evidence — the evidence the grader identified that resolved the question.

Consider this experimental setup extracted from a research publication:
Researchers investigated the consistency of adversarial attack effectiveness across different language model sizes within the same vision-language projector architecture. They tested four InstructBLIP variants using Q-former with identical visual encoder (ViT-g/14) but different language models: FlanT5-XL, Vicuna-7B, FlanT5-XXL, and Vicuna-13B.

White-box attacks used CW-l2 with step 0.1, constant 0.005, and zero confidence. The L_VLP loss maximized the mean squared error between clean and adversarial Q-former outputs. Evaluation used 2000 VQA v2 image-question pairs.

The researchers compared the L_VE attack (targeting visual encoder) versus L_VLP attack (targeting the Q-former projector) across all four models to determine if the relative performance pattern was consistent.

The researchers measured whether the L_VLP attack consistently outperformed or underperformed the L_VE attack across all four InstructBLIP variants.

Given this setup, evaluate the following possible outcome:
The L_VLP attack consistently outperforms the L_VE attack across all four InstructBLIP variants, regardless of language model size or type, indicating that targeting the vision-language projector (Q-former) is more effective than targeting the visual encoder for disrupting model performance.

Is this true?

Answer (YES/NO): YES